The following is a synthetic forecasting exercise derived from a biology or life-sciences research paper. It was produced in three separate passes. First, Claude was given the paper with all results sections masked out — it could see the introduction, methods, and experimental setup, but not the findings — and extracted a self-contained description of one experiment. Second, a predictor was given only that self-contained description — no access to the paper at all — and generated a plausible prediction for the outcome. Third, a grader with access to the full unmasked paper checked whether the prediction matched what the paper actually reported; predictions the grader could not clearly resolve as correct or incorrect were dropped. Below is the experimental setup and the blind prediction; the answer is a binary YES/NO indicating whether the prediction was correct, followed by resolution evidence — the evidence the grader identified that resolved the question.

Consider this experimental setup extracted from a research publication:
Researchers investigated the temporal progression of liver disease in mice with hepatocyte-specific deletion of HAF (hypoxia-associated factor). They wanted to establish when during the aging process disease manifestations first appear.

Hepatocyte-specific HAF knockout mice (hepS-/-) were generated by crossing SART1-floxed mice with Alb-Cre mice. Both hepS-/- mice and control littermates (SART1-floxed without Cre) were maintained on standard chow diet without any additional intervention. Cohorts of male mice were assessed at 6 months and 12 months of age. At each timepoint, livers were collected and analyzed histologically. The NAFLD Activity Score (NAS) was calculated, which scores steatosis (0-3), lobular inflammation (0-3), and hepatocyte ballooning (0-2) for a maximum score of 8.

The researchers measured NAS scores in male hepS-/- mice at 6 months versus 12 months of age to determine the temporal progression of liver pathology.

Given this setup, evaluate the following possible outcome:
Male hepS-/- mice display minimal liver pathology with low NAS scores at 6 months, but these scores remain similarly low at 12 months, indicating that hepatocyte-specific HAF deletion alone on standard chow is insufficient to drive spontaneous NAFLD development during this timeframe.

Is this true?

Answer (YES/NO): NO